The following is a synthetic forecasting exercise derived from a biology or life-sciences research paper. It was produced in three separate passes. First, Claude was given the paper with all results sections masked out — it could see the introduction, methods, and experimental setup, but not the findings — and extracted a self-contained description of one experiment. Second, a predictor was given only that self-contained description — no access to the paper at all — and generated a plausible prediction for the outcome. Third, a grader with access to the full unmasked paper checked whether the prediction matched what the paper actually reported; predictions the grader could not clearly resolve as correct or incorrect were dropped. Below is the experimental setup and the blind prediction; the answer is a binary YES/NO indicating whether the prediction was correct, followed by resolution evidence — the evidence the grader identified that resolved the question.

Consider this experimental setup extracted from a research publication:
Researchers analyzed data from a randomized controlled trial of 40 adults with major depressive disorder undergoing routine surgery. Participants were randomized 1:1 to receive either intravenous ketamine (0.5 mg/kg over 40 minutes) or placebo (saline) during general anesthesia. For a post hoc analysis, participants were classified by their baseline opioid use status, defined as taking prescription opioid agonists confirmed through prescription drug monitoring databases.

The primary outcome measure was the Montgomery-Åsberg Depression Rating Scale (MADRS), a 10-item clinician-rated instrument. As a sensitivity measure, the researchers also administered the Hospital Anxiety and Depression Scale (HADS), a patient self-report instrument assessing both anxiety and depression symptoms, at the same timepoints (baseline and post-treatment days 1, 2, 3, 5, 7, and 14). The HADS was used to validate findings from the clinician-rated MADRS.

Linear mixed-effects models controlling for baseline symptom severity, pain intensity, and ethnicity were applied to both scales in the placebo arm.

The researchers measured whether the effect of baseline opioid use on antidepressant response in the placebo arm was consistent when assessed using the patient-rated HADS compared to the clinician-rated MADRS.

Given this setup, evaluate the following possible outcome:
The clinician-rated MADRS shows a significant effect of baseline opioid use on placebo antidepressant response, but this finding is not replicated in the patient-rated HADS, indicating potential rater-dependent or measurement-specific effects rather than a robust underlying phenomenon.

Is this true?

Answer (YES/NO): NO